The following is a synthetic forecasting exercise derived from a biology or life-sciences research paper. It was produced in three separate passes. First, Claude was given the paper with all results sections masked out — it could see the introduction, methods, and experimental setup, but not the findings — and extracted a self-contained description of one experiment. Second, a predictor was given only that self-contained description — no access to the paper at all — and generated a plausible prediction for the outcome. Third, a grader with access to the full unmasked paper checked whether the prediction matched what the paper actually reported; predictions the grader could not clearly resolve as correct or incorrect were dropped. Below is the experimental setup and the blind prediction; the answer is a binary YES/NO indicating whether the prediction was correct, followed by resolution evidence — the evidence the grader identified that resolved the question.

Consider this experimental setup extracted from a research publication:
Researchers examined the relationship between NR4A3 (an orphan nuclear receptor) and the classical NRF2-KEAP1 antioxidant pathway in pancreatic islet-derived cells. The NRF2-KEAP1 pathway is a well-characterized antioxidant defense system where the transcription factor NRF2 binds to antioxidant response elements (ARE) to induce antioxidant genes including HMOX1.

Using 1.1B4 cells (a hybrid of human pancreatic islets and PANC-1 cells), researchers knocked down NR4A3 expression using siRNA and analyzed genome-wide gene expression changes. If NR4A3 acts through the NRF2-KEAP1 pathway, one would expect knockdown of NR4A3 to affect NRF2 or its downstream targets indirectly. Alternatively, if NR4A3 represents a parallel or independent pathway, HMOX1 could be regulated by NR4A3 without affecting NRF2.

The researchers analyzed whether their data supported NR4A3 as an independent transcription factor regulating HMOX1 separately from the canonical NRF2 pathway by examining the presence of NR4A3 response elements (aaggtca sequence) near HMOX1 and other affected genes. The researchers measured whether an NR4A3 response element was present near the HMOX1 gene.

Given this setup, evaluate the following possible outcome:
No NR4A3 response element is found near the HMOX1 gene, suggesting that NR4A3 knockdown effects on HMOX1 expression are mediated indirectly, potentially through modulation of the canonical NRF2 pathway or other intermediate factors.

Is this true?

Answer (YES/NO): NO